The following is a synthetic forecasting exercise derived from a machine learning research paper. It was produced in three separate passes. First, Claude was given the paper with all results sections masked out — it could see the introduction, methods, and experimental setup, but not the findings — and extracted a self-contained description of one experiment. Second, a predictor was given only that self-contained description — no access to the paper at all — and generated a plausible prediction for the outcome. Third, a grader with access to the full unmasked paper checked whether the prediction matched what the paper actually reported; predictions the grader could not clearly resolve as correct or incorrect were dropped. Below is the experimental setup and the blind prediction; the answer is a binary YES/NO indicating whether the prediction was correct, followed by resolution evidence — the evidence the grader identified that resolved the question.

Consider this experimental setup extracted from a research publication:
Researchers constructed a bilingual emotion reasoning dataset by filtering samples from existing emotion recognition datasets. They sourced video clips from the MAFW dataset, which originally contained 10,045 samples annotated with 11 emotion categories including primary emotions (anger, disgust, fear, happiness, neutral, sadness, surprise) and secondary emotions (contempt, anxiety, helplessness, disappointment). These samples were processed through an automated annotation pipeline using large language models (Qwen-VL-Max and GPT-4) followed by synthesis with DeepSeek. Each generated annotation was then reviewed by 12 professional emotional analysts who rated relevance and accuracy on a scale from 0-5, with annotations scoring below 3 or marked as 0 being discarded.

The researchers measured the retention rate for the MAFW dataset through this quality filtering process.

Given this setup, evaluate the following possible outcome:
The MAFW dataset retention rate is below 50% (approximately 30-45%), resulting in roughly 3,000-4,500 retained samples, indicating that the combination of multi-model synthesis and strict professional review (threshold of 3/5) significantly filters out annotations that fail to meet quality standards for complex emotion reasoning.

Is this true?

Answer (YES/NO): NO